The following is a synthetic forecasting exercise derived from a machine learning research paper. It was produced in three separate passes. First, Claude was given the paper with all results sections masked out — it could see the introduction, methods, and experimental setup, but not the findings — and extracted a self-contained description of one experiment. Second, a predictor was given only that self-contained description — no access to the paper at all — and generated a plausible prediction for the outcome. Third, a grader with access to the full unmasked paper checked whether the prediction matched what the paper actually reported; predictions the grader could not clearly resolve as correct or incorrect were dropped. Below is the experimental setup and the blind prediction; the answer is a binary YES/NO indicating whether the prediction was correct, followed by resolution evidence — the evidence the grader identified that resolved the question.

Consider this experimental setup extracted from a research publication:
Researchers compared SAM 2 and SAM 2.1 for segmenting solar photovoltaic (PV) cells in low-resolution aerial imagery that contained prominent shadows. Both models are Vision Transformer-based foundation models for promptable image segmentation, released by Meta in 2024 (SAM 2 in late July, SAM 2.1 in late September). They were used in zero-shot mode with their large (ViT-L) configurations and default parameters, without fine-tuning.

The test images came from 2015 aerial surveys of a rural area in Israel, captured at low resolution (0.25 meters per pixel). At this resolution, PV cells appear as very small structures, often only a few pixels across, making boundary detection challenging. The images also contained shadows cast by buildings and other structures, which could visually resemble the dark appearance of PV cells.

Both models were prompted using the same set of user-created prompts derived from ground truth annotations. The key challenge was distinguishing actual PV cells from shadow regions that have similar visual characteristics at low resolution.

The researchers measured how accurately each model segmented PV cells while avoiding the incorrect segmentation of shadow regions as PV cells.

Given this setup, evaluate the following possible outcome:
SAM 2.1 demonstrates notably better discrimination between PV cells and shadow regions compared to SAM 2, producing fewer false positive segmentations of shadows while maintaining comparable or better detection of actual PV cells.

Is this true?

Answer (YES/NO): YES